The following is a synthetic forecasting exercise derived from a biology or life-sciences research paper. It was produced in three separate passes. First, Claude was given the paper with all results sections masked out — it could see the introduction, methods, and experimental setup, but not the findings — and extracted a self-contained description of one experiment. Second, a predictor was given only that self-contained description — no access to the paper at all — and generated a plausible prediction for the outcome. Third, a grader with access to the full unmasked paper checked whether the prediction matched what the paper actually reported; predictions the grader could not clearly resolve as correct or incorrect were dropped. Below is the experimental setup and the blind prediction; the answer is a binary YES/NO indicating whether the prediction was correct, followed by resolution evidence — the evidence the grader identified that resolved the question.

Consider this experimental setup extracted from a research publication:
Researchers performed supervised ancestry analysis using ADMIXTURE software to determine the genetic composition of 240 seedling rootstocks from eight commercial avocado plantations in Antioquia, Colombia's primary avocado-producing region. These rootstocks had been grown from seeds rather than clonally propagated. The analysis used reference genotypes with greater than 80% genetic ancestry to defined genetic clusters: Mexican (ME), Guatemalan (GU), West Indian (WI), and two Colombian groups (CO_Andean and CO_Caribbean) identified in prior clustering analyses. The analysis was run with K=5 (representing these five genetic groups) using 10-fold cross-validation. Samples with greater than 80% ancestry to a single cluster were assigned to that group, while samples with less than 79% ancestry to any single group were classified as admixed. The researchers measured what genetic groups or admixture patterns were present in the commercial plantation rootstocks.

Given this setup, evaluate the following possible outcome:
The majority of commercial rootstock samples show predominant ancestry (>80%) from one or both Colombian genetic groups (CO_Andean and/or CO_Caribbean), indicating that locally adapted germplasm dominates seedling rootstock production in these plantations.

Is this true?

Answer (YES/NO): YES